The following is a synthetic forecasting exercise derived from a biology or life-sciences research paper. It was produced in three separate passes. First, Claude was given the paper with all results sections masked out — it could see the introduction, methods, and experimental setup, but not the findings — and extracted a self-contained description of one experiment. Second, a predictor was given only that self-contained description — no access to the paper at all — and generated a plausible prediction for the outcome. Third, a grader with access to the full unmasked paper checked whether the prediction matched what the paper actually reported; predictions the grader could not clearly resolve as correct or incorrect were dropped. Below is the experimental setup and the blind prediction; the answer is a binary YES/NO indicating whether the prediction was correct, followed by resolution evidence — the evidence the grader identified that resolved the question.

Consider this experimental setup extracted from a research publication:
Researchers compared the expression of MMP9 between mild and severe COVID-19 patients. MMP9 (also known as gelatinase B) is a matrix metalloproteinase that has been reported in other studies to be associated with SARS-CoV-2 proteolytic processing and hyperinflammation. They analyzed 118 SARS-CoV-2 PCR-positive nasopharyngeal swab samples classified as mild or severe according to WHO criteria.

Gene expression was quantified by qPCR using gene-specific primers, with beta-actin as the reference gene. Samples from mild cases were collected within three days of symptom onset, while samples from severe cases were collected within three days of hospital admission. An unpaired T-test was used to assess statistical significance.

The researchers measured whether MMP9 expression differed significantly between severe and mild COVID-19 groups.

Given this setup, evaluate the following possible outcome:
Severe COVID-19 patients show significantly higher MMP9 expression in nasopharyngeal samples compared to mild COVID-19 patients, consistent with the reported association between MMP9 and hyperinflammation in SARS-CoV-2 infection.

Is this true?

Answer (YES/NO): NO